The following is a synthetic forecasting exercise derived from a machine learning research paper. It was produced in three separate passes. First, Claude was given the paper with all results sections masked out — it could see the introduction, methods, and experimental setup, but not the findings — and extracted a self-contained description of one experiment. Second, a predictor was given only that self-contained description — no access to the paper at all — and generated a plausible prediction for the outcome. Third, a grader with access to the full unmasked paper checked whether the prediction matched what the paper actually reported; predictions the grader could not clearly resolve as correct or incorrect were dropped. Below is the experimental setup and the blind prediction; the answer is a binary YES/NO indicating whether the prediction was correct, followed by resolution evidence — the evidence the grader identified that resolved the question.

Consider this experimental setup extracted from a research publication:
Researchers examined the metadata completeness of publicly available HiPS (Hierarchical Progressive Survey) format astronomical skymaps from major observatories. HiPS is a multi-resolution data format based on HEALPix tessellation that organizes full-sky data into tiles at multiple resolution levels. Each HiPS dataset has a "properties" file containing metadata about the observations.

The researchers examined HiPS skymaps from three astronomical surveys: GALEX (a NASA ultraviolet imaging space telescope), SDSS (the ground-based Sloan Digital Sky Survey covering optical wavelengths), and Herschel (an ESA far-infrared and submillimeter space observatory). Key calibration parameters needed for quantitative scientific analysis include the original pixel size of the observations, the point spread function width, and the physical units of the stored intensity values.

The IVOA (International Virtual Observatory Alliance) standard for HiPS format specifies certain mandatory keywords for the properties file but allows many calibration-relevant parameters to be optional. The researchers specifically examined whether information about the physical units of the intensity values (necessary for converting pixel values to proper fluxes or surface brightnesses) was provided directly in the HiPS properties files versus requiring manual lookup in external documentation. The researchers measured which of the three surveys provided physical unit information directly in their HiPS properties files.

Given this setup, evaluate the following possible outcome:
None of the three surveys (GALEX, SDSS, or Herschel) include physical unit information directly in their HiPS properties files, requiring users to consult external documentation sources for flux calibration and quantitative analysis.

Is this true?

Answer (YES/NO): NO